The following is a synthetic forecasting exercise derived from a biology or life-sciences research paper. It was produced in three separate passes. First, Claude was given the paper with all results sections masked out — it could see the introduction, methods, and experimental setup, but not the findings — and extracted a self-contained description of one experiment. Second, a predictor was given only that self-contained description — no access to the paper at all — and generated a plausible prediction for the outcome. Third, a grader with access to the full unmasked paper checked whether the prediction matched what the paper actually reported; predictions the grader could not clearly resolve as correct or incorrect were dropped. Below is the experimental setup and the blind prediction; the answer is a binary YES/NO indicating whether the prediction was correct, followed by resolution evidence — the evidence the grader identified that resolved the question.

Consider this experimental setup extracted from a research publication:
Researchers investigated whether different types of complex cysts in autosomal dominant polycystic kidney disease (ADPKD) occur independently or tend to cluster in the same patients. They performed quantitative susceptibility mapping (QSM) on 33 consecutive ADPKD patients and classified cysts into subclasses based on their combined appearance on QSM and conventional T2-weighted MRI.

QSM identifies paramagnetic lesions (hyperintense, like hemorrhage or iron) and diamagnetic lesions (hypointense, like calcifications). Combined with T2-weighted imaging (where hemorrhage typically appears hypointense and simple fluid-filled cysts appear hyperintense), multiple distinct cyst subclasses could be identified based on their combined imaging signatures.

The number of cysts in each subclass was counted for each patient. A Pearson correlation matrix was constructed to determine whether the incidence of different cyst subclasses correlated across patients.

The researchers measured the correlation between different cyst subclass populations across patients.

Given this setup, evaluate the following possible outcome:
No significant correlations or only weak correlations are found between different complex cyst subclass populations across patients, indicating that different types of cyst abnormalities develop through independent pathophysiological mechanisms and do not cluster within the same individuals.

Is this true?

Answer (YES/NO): NO